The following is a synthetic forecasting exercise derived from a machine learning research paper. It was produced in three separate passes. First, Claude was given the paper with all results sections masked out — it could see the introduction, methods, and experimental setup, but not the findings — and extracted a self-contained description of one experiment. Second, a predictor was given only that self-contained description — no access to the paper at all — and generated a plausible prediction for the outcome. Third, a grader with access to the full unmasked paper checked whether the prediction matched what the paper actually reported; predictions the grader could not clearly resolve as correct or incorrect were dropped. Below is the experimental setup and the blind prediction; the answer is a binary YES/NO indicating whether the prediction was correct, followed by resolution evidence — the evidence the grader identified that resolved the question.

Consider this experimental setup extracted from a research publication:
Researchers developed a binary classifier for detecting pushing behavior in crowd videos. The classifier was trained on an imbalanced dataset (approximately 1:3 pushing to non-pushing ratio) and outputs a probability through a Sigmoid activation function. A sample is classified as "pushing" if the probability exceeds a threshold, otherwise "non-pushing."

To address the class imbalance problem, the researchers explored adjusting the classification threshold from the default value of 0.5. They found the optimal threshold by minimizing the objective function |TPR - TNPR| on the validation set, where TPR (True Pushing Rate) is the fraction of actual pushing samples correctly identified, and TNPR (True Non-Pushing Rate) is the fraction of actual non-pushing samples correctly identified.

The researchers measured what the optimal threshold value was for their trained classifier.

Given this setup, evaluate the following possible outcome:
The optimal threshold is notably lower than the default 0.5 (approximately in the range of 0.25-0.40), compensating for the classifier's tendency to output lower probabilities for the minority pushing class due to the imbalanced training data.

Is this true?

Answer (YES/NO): NO